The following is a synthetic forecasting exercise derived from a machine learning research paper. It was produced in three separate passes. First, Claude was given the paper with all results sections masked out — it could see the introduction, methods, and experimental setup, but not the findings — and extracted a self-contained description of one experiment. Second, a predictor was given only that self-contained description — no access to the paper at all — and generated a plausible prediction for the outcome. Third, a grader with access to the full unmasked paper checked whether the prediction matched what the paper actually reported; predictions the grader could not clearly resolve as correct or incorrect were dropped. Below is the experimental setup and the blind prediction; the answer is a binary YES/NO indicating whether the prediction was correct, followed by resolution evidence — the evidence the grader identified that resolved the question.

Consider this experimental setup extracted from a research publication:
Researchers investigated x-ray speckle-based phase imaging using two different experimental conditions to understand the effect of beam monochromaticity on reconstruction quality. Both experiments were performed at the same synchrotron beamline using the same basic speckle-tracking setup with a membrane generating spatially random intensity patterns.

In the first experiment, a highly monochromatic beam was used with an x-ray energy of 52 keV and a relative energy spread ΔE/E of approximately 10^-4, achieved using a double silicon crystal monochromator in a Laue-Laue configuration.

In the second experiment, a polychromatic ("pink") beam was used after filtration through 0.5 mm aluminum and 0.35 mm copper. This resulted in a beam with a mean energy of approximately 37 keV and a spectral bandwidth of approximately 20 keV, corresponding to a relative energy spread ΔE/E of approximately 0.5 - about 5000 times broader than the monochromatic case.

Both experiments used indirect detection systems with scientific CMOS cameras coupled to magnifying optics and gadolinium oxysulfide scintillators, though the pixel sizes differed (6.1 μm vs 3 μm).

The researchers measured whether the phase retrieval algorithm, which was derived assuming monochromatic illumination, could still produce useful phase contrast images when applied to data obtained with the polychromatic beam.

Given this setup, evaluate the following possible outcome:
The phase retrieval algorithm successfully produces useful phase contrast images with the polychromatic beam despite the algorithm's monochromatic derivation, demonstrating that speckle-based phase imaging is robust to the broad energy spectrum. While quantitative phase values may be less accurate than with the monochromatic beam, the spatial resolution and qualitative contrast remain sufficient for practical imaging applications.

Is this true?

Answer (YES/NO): YES